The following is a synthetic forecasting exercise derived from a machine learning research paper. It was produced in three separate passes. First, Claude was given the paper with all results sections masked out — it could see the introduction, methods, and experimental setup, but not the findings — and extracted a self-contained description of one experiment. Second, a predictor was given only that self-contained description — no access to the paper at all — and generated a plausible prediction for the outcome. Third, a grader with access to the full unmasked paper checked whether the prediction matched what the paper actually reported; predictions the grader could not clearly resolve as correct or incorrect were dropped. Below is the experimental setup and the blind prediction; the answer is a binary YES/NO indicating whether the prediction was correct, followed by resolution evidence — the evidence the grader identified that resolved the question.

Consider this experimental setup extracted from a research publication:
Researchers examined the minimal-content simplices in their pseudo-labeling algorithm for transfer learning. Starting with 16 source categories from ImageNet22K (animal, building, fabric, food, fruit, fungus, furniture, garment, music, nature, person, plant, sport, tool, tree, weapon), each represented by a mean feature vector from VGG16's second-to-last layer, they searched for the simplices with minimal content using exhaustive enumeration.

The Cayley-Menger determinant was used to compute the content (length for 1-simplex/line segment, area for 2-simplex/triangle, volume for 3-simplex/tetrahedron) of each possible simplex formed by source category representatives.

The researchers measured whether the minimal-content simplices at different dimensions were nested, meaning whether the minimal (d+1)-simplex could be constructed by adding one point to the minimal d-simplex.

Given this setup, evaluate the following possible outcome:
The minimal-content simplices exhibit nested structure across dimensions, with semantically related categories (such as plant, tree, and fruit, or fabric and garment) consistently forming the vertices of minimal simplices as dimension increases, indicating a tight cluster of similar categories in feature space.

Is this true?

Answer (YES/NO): NO